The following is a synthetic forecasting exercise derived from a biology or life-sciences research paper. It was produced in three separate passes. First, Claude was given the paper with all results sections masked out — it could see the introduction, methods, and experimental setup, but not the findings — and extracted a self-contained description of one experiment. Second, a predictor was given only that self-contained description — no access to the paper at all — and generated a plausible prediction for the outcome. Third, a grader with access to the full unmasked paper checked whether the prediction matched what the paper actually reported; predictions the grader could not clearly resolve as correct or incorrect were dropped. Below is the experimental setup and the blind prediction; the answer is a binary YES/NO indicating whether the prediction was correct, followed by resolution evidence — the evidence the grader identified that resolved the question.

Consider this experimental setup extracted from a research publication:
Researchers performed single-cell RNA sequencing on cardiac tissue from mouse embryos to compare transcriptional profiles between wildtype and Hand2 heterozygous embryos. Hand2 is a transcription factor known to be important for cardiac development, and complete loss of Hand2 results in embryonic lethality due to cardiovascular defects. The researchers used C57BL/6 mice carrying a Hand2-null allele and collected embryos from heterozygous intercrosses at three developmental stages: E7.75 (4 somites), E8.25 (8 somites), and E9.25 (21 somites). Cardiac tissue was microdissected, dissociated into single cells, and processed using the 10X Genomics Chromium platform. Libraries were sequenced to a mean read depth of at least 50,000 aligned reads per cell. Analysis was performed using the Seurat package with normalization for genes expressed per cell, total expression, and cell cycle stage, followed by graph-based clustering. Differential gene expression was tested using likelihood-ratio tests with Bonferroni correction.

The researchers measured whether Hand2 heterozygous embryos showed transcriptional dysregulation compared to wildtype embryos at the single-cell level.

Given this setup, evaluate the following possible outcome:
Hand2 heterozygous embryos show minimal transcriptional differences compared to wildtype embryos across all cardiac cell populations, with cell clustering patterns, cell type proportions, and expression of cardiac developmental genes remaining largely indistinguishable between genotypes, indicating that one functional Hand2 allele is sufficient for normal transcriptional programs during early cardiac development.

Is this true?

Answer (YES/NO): YES